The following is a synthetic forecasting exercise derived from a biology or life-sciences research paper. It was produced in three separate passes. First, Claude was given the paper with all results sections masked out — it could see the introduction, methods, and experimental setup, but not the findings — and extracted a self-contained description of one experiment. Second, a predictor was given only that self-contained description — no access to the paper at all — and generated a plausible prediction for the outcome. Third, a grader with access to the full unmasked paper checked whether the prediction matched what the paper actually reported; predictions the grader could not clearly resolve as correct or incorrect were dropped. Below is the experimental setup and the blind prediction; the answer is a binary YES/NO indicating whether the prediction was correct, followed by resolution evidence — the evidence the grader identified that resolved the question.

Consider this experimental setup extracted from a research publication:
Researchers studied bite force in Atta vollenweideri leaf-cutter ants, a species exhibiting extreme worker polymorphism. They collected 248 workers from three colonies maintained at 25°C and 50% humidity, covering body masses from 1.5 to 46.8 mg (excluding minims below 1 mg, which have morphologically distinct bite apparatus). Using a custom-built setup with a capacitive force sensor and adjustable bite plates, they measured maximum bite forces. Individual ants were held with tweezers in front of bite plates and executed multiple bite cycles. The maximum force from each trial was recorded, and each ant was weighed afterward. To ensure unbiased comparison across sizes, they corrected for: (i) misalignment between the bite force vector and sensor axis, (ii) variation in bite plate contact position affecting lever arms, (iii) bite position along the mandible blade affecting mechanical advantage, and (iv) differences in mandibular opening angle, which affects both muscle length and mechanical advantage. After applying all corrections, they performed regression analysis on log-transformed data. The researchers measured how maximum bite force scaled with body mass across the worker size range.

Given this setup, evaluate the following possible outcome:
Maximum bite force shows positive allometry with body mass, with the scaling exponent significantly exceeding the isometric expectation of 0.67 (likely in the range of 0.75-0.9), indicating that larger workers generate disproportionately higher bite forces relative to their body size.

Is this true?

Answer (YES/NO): YES